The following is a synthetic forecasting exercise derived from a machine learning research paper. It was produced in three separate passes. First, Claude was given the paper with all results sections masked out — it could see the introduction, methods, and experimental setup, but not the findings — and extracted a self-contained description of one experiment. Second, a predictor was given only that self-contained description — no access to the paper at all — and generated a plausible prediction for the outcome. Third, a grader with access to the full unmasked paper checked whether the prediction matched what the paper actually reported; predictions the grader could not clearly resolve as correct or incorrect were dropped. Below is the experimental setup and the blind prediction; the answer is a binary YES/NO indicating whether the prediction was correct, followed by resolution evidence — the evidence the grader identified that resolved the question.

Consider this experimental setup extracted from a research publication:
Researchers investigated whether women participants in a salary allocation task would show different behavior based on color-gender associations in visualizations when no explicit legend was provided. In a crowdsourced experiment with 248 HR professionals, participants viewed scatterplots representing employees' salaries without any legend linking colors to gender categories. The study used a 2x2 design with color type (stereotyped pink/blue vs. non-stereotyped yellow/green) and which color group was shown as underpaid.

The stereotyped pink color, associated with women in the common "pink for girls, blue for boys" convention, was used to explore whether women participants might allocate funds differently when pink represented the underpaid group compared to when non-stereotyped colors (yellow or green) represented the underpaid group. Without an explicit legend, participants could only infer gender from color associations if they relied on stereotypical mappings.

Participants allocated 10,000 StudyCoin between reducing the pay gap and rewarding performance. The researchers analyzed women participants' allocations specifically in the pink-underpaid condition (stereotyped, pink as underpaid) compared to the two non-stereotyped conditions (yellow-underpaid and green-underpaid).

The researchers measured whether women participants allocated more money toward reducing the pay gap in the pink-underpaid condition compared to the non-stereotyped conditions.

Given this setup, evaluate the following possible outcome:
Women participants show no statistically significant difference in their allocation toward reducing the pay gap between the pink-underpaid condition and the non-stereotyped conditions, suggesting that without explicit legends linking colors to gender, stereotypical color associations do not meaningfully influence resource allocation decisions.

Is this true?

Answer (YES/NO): YES